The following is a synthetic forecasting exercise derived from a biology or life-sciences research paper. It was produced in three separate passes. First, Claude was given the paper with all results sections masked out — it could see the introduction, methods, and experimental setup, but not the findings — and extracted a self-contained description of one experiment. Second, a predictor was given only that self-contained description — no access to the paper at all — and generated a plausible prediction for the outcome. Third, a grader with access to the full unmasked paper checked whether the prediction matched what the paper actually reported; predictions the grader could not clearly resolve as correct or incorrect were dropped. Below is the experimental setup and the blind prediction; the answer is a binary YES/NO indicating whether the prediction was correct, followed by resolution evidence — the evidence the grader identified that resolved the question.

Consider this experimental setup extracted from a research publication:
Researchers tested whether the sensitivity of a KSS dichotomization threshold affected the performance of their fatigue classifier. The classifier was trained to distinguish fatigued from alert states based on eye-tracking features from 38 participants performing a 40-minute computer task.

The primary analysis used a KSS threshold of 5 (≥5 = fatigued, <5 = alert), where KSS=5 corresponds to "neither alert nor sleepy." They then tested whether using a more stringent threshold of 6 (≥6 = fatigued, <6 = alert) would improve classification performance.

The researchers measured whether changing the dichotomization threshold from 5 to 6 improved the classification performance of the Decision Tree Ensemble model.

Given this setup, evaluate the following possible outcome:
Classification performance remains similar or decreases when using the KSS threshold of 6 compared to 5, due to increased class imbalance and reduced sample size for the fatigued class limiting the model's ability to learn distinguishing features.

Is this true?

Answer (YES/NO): YES